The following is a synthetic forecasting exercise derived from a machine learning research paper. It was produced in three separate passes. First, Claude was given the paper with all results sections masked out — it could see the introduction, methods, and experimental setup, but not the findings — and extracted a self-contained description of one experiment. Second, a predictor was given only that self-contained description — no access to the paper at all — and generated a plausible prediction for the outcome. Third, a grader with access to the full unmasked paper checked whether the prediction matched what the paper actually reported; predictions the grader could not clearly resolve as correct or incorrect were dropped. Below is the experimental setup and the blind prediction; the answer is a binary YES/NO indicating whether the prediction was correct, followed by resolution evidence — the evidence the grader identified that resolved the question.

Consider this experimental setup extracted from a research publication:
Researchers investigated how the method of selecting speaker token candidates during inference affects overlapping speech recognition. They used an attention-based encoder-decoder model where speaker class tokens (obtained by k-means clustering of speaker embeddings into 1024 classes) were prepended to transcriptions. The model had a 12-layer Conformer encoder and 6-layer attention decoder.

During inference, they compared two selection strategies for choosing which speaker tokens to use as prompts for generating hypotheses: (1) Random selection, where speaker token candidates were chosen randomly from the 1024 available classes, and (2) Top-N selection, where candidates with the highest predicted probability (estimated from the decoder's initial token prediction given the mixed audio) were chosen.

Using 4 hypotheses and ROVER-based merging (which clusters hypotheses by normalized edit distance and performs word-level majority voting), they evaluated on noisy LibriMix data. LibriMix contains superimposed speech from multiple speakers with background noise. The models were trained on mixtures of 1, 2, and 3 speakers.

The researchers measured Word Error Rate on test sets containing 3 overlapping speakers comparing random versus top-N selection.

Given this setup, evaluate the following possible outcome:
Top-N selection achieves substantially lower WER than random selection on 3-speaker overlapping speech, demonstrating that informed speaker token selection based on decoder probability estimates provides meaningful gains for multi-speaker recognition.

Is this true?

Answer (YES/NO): YES